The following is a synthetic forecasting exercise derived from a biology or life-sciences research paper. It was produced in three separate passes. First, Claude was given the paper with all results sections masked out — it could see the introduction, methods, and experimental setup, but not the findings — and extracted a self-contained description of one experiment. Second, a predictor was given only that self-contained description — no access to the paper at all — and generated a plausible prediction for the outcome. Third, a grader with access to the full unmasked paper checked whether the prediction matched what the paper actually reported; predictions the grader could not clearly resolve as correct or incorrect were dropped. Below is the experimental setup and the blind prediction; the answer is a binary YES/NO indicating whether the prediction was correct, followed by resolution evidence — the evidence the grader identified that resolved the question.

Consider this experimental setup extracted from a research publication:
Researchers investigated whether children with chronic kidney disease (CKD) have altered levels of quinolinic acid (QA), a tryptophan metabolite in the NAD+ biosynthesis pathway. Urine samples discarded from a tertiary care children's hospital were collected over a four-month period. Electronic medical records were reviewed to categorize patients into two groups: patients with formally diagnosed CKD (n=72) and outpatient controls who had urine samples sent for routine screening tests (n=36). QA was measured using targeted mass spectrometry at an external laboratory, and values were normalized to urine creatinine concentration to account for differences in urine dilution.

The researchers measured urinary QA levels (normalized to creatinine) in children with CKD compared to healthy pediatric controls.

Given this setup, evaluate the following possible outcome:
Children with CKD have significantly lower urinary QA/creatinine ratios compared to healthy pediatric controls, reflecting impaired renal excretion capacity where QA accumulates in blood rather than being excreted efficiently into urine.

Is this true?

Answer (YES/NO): NO